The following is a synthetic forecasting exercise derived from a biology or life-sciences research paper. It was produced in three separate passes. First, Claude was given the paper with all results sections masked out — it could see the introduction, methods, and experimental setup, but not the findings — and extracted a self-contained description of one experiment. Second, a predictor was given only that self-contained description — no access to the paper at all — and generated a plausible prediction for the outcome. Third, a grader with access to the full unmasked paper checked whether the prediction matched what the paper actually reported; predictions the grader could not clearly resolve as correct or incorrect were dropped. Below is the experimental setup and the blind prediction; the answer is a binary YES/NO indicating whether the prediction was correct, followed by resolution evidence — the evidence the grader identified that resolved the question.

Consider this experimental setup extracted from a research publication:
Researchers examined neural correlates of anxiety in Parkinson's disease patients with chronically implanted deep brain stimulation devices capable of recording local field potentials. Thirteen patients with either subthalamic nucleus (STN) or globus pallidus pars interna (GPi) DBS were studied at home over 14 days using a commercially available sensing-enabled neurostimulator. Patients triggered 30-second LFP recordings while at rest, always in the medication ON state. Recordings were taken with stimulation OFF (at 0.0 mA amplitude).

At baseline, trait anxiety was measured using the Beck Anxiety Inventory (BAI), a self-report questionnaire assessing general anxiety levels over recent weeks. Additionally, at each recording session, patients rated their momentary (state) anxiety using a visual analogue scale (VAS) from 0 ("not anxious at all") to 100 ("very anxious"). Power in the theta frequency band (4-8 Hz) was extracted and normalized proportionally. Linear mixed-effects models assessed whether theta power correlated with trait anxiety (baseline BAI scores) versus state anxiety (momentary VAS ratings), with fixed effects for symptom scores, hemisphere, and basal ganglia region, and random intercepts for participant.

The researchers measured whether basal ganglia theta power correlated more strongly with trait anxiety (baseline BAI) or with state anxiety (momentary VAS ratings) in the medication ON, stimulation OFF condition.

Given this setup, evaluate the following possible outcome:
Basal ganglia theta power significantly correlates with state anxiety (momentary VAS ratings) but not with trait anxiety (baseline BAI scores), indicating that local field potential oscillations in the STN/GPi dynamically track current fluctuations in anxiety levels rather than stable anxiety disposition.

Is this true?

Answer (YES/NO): NO